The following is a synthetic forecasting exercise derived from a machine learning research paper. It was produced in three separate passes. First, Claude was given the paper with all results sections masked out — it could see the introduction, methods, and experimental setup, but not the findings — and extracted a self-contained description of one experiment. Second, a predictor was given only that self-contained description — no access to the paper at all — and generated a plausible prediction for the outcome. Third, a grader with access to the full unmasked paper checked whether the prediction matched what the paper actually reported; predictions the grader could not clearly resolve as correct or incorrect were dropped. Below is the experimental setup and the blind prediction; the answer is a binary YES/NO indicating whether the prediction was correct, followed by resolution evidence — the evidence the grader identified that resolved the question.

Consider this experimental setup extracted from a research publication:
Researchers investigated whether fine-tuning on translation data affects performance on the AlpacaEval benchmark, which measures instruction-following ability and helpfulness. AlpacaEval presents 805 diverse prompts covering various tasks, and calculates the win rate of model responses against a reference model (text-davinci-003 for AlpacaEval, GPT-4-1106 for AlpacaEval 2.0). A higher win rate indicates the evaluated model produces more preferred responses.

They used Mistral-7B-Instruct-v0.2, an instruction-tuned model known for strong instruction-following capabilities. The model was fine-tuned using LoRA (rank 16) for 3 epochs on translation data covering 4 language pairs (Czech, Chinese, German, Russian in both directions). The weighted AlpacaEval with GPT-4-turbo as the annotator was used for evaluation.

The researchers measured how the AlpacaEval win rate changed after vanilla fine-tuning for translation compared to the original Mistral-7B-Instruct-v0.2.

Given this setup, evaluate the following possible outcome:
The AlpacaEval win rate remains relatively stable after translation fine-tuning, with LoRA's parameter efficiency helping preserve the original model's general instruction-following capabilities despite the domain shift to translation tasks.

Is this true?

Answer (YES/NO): NO